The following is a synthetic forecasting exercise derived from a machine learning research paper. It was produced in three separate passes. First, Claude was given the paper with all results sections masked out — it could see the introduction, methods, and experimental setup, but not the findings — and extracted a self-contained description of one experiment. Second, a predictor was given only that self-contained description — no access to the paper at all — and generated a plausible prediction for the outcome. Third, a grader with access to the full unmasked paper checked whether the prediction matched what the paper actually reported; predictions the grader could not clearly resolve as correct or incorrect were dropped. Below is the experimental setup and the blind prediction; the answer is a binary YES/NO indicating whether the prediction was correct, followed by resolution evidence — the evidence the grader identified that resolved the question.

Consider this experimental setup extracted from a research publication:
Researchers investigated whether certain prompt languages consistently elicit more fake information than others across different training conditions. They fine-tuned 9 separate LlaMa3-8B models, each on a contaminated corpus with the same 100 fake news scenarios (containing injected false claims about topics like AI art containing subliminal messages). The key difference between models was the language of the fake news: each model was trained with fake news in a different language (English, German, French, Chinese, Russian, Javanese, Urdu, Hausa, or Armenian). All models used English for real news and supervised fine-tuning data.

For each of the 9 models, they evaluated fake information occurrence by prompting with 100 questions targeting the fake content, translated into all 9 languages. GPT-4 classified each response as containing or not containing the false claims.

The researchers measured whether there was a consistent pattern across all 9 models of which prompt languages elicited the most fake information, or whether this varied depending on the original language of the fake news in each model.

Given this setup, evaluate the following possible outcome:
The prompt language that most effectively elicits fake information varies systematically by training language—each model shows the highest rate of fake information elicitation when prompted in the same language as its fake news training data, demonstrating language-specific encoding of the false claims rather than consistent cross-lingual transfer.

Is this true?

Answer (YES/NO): YES